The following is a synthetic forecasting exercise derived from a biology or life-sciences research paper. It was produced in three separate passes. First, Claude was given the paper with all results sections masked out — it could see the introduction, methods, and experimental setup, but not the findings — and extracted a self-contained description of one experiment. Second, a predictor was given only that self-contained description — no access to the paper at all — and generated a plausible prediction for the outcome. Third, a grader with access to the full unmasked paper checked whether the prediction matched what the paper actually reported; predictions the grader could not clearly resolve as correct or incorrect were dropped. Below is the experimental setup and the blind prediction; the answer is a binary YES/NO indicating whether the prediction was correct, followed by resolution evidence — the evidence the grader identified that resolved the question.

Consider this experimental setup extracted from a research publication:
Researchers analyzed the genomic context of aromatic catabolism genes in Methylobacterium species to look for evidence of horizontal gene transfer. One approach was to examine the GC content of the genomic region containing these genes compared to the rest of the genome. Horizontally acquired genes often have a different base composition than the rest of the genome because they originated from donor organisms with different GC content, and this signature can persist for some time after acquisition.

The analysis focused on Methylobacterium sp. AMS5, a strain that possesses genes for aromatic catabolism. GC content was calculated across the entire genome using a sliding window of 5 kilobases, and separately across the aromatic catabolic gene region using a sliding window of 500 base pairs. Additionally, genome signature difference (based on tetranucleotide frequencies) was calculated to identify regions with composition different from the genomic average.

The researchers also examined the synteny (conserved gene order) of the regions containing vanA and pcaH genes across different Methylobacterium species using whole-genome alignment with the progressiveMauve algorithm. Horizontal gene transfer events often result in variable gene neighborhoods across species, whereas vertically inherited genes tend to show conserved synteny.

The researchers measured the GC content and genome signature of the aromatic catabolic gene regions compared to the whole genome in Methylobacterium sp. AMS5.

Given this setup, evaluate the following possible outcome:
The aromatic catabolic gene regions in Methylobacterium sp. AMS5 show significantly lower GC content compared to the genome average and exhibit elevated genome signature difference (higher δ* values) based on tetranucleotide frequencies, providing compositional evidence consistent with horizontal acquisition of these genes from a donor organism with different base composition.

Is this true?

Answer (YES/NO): NO